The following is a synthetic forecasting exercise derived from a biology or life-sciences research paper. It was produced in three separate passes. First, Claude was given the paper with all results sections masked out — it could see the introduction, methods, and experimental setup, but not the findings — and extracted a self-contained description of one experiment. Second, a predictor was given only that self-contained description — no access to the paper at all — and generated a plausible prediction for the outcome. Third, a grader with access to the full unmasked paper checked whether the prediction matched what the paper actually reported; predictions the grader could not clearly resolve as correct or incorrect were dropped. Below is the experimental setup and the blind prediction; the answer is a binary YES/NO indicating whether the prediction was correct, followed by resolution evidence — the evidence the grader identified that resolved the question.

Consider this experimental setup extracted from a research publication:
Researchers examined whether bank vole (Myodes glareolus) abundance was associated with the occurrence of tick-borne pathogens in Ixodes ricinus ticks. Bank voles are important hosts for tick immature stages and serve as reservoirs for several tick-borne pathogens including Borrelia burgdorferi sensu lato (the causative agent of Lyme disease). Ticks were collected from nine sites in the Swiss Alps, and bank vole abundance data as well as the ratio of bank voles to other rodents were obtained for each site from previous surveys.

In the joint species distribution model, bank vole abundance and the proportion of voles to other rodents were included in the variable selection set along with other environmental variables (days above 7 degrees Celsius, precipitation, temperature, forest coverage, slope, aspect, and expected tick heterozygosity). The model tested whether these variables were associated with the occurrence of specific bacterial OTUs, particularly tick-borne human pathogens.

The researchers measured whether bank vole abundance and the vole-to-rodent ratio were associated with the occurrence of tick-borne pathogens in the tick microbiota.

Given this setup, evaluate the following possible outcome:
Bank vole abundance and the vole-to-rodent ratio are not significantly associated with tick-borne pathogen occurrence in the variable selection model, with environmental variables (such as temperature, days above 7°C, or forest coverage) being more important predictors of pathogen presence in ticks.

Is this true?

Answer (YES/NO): NO